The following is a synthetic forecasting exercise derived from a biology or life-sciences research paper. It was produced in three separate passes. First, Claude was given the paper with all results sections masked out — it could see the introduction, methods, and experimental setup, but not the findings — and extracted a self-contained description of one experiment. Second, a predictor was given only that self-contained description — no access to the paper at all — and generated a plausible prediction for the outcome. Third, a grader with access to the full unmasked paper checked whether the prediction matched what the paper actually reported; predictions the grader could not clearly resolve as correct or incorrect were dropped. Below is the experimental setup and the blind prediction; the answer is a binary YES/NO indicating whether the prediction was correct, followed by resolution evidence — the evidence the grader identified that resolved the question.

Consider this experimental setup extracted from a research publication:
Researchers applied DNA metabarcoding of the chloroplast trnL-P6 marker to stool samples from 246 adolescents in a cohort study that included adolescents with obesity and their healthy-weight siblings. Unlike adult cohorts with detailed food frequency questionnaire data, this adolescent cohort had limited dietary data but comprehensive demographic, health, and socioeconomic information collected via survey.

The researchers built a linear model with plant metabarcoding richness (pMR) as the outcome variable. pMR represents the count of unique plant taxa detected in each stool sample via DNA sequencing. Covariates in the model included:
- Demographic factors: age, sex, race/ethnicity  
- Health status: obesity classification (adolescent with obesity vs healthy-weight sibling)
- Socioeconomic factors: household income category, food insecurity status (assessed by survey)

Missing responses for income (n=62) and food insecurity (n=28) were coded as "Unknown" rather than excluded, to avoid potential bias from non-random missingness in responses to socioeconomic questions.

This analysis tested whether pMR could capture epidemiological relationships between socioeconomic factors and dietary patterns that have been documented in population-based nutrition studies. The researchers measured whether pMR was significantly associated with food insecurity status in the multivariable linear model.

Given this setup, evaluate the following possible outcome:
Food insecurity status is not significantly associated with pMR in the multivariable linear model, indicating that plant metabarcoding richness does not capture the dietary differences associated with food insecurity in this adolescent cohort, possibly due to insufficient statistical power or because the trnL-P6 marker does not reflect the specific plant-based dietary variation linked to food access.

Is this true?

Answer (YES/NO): YES